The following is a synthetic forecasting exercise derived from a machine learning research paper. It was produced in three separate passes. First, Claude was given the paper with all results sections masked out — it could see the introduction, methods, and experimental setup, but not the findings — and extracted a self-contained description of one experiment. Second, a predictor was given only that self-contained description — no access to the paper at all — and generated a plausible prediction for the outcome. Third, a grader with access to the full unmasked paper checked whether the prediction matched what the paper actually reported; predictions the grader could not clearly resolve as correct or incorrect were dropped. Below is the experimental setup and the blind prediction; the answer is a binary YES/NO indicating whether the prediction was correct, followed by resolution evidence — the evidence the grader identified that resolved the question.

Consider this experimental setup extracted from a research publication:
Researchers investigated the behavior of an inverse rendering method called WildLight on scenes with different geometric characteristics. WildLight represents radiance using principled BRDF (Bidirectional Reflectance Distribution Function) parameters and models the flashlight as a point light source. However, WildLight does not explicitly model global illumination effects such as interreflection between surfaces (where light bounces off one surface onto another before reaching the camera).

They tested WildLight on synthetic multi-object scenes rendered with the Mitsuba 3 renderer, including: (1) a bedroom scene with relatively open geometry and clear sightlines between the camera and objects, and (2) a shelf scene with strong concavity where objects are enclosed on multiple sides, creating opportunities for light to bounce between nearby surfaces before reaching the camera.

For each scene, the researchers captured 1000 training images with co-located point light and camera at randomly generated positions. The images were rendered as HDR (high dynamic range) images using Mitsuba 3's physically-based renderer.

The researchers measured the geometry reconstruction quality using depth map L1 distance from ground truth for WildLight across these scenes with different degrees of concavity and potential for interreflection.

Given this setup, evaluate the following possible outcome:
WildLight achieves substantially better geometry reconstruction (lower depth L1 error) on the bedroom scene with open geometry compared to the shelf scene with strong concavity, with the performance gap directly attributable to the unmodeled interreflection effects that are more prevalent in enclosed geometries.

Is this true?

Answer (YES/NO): YES